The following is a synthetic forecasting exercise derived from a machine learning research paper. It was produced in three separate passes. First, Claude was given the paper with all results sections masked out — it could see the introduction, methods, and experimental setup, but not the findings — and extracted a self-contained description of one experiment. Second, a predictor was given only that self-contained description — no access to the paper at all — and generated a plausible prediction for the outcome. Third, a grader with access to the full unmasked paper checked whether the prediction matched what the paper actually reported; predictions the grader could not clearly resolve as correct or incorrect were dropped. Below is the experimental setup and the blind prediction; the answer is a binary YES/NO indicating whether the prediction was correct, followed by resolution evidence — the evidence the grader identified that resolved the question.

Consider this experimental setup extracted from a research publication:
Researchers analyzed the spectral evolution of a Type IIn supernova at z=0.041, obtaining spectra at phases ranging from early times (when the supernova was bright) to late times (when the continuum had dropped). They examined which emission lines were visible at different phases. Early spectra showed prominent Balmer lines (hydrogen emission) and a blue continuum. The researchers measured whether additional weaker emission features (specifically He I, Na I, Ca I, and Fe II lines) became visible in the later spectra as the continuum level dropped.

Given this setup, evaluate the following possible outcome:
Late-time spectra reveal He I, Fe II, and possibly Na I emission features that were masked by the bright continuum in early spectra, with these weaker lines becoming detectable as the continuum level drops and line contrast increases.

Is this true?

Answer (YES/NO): YES